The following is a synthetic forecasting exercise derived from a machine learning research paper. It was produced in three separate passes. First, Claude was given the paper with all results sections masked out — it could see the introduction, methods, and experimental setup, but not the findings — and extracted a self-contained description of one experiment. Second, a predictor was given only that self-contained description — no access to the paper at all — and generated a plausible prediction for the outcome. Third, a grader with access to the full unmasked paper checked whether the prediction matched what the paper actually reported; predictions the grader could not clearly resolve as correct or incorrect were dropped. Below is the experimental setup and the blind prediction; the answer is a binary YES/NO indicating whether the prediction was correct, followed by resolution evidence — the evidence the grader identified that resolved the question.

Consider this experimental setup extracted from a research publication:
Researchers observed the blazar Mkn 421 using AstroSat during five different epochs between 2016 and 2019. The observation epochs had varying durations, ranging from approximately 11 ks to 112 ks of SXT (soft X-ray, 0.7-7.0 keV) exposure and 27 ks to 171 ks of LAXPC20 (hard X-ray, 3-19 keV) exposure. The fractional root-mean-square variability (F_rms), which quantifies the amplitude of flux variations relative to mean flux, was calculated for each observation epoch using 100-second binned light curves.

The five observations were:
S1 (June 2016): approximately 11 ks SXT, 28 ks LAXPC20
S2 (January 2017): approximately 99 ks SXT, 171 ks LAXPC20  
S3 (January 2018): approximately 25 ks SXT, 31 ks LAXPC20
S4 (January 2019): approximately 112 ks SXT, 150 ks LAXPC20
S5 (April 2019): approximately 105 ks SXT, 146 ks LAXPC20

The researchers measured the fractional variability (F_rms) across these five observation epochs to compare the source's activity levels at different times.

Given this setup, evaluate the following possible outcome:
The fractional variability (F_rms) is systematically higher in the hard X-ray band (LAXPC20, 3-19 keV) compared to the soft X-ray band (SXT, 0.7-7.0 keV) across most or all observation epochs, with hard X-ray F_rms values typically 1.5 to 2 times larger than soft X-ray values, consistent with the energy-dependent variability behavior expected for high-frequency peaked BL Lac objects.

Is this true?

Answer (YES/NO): NO